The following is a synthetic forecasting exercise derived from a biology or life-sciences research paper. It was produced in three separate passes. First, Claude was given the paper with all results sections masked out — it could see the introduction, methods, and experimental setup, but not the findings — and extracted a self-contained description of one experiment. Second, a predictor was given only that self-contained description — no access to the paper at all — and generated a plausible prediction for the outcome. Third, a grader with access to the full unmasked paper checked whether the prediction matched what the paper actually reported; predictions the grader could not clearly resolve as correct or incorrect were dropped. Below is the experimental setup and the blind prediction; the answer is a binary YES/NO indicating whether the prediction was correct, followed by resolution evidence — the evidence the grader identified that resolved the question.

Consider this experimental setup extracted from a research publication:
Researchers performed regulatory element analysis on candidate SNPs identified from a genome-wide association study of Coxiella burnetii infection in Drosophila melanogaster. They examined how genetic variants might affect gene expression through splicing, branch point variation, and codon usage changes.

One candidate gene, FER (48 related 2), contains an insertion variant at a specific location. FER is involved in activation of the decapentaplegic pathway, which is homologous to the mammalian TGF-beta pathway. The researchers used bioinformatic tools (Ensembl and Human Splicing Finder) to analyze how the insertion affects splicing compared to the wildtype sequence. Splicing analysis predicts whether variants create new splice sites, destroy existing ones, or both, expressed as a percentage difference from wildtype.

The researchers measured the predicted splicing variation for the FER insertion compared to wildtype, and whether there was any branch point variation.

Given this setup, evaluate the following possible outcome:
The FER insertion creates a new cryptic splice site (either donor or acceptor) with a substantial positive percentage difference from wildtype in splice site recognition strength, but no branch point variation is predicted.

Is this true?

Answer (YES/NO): NO